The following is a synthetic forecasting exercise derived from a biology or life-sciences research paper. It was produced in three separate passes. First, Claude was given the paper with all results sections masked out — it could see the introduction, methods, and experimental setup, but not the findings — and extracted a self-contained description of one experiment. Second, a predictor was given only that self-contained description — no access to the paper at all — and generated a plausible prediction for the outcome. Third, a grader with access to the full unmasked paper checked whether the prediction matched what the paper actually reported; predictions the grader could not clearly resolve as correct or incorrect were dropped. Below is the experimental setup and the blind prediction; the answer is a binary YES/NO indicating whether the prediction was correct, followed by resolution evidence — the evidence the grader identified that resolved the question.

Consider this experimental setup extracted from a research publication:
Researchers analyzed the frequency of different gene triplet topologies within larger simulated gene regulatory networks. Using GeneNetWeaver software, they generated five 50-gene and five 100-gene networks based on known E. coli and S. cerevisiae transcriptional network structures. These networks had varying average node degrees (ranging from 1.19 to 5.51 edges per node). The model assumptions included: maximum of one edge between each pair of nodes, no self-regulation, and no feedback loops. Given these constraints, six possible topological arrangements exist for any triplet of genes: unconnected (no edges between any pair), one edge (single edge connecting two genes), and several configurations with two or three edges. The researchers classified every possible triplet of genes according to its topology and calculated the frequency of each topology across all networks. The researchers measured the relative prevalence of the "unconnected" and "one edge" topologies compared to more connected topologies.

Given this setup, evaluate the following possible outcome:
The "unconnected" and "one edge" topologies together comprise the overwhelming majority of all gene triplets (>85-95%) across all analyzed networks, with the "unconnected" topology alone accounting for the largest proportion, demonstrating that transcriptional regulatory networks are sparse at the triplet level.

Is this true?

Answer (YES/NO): YES